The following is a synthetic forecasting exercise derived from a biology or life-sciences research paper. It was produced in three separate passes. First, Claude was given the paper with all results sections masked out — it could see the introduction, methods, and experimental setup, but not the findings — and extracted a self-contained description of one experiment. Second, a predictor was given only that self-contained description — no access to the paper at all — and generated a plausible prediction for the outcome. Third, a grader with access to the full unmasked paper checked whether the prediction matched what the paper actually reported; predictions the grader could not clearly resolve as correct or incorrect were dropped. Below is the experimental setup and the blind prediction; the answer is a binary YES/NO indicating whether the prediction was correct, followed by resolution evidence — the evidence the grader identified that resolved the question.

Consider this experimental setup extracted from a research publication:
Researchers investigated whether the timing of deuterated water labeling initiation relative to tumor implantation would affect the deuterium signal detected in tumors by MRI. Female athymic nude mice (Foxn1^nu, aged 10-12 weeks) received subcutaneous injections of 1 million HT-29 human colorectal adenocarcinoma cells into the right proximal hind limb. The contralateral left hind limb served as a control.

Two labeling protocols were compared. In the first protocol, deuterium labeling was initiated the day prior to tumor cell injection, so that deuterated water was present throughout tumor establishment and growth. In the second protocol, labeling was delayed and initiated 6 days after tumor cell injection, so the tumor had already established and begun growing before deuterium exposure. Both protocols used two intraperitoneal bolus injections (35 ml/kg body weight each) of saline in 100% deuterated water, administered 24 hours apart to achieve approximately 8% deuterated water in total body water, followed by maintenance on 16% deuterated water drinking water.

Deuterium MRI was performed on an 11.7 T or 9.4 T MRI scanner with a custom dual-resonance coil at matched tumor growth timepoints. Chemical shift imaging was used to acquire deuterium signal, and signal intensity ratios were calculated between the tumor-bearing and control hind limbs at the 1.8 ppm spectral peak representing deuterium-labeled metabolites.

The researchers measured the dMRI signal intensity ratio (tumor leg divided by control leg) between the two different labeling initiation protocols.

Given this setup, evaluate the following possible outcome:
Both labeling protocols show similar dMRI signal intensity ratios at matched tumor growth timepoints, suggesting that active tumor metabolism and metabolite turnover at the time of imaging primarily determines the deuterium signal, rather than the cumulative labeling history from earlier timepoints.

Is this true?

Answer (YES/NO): NO